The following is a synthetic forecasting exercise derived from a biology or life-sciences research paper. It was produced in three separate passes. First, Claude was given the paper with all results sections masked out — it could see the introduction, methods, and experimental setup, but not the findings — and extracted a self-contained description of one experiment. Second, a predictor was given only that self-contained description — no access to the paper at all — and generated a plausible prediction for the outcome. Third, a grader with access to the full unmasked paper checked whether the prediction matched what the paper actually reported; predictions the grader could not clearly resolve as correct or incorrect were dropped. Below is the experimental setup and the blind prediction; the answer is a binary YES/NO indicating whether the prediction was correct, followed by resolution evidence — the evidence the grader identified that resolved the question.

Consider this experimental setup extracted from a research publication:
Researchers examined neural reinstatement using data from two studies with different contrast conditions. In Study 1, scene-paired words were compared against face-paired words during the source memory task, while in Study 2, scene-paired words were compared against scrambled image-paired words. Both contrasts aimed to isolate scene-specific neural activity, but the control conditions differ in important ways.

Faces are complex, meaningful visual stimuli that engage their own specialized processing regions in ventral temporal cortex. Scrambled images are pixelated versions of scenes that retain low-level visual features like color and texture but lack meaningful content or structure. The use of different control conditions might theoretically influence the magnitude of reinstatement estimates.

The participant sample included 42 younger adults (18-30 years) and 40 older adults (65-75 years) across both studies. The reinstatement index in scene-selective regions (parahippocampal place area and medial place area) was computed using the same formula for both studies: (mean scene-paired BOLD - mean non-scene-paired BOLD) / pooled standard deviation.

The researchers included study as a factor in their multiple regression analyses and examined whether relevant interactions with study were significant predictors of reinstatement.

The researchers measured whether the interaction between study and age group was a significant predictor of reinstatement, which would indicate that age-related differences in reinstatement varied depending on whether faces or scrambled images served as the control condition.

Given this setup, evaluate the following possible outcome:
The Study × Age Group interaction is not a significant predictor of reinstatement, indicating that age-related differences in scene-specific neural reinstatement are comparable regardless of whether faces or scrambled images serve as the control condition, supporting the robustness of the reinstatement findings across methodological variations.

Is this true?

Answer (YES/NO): YES